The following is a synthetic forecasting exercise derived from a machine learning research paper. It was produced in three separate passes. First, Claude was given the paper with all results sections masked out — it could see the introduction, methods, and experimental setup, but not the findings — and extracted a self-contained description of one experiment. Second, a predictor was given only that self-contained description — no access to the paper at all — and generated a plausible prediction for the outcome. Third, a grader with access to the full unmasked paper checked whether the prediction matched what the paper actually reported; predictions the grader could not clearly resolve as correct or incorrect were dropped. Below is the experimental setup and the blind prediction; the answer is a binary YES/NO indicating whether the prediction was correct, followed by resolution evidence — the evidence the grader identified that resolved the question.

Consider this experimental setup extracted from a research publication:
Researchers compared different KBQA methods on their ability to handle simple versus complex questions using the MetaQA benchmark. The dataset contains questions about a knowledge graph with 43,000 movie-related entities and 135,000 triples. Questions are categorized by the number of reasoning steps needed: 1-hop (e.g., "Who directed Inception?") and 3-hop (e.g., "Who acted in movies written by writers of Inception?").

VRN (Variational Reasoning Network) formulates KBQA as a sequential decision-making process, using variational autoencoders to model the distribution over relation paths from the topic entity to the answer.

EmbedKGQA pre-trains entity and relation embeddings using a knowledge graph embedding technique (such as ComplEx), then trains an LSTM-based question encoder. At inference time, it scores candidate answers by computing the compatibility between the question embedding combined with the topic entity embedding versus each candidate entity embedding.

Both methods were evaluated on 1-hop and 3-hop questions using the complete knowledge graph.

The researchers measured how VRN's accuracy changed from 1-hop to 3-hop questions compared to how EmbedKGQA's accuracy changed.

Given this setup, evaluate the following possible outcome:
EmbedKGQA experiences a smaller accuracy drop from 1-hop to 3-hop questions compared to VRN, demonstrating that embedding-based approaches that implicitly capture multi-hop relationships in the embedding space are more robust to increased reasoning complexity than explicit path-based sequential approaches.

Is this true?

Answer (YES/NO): YES